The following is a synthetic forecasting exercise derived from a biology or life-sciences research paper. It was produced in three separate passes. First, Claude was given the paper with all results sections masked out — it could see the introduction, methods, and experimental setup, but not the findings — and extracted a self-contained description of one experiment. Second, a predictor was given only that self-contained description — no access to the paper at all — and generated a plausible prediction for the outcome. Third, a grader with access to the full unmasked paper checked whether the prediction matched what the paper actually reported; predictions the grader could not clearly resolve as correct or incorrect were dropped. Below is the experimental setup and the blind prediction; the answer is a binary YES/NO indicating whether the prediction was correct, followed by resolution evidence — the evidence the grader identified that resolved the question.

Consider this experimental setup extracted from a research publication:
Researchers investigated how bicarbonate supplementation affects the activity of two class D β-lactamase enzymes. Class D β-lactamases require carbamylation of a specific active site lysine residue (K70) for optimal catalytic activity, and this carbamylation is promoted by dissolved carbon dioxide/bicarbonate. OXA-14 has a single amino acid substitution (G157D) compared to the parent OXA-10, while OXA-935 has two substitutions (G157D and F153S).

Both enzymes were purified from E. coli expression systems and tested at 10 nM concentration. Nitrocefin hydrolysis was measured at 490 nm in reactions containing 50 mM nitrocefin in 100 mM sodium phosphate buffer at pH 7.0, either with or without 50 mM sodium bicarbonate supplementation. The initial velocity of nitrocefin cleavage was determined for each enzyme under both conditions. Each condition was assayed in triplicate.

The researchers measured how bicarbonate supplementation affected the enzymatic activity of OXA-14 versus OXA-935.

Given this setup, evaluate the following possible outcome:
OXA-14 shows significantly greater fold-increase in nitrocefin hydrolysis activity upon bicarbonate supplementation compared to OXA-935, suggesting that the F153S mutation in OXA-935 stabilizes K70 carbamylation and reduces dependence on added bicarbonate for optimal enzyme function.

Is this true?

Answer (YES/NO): NO